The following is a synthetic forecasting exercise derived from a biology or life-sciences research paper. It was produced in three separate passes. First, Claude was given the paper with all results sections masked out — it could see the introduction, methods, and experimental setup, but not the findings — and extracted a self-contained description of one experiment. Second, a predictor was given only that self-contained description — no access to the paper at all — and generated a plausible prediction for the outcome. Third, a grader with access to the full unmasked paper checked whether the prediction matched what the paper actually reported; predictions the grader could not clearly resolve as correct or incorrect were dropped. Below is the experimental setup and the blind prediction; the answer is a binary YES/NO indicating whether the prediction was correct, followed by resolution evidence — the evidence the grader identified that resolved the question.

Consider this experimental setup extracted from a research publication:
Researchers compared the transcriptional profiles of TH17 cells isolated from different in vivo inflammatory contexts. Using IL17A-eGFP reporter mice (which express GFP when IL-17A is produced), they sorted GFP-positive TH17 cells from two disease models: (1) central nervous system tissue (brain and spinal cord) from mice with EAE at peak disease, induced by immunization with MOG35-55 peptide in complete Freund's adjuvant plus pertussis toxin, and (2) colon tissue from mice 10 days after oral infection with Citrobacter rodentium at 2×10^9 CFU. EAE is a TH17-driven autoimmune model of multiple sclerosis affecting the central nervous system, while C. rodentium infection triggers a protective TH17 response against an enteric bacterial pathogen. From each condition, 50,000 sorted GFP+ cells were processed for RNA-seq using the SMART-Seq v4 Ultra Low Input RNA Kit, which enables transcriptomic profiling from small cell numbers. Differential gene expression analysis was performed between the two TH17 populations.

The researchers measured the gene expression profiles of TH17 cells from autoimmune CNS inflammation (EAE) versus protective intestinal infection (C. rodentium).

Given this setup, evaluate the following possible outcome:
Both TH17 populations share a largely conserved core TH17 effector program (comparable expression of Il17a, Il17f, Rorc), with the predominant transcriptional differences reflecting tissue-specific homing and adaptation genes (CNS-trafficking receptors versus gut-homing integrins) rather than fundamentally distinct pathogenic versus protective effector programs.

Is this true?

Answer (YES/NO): NO